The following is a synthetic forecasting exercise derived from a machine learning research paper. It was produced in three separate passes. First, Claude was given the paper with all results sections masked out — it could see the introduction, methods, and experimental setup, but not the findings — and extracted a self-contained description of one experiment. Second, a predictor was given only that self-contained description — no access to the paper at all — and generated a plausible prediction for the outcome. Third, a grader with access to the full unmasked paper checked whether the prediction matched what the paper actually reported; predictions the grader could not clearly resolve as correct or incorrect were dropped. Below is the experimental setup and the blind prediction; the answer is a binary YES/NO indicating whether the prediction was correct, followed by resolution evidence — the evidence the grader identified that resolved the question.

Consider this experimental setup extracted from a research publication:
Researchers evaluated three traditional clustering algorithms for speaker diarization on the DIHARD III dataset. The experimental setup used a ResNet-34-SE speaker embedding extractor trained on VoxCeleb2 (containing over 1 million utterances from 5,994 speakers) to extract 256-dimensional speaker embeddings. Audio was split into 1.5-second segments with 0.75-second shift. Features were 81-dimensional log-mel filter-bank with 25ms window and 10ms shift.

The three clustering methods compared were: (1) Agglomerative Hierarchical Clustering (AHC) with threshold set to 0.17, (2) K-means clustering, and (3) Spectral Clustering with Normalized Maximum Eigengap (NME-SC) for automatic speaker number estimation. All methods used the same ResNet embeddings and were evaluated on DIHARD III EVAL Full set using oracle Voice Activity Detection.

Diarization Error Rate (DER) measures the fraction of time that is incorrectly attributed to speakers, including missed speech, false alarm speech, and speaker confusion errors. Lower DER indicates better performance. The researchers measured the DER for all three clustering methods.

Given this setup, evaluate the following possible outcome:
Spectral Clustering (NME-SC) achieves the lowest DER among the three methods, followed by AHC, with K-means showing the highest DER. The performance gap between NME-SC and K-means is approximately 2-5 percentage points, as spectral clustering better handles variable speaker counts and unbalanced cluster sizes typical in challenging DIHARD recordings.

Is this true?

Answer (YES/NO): YES